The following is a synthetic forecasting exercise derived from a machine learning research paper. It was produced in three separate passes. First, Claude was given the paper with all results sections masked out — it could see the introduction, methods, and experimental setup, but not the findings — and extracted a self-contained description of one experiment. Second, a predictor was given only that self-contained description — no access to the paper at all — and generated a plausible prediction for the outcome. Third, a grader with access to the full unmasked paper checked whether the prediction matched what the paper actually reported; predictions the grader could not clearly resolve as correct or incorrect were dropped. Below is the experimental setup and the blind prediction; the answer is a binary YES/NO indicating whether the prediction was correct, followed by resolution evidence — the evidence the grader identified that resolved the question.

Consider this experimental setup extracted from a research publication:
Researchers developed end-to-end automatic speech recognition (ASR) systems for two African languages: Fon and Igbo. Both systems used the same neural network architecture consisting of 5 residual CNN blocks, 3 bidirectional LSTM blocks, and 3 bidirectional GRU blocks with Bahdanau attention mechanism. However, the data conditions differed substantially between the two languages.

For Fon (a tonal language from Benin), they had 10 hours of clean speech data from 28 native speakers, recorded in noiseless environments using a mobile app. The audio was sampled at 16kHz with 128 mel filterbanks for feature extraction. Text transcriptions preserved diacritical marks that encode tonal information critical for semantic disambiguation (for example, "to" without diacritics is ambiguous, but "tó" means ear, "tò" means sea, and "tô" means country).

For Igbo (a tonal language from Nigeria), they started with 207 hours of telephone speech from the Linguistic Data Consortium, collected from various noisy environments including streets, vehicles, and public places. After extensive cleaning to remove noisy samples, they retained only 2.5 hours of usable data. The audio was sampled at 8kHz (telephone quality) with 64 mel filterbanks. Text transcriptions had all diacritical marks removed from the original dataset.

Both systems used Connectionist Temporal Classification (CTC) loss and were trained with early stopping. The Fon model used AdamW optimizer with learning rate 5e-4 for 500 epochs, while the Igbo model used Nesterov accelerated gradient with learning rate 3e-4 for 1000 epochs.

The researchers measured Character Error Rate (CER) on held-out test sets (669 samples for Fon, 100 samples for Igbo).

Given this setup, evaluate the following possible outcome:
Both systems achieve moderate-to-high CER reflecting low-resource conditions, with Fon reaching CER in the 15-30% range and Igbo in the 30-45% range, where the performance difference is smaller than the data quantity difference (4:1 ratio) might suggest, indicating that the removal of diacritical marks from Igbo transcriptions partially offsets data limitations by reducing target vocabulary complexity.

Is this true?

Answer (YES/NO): NO